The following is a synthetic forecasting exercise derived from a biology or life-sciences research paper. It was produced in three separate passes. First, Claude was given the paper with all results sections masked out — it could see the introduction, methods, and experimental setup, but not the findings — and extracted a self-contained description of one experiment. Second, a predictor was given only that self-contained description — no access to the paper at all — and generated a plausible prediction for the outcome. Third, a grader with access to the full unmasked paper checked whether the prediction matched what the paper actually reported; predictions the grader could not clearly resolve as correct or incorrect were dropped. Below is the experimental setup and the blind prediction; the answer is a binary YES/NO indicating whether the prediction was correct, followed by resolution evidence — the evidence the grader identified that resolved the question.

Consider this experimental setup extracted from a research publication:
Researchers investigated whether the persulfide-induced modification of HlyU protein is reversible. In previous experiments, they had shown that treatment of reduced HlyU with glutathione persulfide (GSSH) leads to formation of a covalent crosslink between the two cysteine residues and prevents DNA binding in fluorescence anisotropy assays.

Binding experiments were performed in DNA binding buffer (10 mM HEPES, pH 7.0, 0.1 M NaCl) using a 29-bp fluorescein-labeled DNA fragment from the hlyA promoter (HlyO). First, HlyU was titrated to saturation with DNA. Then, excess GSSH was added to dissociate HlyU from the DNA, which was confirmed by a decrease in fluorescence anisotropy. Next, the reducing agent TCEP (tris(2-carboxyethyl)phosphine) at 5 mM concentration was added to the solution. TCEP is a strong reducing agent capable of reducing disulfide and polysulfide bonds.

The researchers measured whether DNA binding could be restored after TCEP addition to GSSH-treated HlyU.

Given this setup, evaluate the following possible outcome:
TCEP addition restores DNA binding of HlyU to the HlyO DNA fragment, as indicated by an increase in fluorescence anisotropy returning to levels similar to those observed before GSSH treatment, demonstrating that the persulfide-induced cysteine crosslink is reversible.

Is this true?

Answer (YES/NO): NO